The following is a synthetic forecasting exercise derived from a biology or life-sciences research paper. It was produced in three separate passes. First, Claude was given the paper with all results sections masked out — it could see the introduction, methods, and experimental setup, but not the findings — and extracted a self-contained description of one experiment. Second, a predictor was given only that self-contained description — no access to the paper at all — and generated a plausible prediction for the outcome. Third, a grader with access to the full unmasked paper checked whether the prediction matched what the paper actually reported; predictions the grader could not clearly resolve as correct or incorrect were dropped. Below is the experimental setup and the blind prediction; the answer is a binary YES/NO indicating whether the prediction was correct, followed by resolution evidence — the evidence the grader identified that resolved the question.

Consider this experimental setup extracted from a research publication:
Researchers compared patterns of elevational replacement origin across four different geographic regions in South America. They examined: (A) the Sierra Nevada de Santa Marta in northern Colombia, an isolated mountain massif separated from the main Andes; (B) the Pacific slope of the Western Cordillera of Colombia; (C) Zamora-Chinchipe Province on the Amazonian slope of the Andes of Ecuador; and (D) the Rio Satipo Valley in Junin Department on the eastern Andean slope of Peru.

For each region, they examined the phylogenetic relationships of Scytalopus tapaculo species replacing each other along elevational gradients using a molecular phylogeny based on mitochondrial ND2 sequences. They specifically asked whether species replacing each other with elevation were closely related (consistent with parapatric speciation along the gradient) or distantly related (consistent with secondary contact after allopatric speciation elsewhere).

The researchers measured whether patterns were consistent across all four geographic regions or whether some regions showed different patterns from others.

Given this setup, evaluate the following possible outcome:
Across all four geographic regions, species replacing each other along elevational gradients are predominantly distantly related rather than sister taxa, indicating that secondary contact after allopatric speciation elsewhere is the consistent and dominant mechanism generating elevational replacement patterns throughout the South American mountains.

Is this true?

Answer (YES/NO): NO